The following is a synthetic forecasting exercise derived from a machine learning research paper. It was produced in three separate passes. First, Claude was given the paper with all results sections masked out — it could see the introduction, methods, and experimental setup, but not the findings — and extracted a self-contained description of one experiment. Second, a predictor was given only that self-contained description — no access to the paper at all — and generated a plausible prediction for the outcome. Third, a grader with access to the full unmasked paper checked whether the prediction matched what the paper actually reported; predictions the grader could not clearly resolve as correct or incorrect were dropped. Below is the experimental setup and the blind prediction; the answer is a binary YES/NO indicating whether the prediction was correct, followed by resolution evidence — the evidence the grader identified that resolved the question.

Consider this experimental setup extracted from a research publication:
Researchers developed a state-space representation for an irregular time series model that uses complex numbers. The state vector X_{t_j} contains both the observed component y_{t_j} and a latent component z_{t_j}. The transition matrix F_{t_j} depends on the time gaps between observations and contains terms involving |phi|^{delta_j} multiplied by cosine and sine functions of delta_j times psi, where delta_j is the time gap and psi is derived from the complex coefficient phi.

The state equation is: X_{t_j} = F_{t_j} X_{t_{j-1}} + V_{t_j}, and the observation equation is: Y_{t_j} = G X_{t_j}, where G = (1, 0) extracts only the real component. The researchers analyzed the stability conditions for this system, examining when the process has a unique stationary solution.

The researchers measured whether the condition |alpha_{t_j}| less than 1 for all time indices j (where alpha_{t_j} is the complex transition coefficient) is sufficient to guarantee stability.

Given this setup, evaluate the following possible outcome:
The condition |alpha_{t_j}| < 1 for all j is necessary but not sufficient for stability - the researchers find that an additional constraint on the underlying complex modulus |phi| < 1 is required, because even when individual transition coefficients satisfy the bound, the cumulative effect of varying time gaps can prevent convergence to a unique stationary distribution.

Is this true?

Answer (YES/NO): NO